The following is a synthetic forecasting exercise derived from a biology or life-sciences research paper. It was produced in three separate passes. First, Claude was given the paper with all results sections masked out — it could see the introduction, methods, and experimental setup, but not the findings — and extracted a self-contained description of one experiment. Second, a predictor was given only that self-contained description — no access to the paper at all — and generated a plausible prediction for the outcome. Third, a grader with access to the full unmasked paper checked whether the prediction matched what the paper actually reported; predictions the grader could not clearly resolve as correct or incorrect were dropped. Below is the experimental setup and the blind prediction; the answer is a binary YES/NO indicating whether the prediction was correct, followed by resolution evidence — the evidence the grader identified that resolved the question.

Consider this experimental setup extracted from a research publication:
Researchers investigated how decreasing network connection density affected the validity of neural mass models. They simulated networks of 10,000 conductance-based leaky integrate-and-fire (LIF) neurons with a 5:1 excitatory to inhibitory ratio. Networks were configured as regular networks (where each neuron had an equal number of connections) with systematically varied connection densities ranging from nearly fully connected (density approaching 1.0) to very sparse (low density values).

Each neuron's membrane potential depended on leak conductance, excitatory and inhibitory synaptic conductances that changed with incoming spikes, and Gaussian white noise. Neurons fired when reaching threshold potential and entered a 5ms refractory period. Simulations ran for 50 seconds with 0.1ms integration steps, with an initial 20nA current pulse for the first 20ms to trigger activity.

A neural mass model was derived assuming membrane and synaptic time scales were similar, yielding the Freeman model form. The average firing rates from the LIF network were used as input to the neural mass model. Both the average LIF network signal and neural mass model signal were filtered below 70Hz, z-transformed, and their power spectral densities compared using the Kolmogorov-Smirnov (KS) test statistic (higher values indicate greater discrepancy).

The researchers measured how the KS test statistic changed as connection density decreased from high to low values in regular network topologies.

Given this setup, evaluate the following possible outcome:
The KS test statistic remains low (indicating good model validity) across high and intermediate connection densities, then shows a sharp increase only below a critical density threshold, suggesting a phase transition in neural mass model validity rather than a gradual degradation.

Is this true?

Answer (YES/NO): NO